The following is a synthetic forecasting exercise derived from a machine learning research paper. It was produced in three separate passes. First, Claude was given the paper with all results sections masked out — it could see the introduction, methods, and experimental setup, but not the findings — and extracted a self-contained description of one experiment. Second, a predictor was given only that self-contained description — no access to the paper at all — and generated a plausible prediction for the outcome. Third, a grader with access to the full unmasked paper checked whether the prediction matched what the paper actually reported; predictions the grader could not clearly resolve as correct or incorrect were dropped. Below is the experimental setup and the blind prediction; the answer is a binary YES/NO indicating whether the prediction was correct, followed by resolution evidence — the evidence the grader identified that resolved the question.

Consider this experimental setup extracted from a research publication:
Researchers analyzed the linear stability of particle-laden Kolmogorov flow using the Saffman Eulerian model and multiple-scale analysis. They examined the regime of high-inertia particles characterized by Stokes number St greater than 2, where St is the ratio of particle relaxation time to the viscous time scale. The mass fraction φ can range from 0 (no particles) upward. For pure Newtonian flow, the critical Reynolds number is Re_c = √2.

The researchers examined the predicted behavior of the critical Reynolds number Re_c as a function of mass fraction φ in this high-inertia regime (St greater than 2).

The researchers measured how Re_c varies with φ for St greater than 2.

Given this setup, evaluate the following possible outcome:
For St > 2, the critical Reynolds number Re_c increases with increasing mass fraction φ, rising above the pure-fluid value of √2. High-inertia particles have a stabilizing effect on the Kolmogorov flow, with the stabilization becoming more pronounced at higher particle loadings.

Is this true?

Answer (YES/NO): NO